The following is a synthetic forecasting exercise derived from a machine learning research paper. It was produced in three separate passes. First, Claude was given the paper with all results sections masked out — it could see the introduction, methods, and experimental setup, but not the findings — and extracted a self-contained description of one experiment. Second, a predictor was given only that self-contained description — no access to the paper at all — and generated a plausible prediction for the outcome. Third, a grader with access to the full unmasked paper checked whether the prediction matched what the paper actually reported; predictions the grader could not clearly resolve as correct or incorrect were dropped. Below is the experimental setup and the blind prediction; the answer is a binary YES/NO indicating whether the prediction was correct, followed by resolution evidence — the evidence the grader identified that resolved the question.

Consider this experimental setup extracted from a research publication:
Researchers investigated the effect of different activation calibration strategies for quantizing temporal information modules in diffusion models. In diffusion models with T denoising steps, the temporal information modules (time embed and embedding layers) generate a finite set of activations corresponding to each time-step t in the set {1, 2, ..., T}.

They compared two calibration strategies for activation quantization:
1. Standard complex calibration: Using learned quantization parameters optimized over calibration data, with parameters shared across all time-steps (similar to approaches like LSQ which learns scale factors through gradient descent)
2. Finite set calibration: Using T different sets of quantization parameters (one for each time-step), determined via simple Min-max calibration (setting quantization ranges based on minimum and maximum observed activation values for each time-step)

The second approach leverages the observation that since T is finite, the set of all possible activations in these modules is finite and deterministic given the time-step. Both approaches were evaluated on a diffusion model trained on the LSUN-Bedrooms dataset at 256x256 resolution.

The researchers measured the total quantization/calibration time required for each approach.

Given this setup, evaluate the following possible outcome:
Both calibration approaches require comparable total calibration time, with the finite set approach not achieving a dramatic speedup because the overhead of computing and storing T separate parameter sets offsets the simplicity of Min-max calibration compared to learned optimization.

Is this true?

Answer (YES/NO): NO